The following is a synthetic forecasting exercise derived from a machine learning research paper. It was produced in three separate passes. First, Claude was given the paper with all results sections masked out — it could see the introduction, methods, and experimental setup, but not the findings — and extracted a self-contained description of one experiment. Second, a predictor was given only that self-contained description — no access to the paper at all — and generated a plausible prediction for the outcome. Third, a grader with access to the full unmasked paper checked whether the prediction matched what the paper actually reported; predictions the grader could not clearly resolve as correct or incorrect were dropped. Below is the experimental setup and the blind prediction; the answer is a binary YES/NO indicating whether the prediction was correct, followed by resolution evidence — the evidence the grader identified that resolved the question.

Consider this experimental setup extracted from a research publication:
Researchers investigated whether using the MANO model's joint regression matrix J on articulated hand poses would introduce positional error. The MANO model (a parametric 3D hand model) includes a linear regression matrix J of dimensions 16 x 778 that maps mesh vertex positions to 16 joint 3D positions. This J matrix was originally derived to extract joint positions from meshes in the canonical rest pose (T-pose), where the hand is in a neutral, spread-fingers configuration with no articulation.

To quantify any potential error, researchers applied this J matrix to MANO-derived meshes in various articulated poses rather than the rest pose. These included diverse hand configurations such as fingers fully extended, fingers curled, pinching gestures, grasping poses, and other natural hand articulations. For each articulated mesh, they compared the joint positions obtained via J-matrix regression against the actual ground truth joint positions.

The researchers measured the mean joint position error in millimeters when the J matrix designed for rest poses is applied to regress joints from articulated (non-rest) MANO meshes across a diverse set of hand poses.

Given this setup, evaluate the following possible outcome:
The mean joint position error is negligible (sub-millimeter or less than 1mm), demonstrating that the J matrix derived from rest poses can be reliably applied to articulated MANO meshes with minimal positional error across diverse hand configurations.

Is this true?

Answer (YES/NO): NO